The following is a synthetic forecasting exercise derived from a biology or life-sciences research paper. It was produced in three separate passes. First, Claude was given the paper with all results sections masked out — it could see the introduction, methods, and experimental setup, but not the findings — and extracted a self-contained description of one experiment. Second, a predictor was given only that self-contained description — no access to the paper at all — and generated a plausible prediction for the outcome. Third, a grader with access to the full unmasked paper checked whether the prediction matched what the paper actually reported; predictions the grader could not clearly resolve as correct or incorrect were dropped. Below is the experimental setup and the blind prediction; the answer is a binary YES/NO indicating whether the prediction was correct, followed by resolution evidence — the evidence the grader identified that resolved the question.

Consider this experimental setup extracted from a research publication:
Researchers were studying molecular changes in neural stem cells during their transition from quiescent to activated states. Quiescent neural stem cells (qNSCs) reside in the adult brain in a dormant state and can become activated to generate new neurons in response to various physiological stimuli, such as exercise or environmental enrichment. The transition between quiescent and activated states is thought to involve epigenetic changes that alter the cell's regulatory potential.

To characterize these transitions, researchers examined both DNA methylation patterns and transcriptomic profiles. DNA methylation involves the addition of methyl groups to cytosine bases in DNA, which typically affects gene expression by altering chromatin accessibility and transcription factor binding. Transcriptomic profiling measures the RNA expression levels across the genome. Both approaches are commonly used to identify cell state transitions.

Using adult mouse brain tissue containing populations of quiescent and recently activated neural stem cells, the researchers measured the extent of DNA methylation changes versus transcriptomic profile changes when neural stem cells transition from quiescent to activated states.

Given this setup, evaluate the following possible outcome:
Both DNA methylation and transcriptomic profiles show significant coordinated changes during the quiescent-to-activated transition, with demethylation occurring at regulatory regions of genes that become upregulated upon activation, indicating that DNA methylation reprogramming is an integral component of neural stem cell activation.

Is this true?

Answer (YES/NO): NO